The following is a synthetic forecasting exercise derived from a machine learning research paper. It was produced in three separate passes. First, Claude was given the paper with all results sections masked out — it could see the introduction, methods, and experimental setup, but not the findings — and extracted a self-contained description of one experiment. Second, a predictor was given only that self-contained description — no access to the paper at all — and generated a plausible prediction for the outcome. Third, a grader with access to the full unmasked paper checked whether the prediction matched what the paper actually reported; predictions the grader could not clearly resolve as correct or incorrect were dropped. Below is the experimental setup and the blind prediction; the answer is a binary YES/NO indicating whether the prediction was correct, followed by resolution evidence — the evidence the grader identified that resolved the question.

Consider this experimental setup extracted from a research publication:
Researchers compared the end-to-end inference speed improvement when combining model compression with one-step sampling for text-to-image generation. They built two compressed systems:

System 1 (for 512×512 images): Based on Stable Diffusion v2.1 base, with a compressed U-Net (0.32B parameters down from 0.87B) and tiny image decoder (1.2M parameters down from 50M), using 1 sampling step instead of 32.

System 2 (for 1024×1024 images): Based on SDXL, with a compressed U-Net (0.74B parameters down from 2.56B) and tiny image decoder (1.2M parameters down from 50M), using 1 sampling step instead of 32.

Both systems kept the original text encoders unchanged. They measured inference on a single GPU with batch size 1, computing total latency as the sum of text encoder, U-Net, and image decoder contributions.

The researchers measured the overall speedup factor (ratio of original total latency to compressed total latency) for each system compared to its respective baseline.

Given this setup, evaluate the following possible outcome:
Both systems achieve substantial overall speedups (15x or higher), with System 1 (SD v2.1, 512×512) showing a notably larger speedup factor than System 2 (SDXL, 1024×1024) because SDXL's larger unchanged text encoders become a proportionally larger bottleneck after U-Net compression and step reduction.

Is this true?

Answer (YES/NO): NO